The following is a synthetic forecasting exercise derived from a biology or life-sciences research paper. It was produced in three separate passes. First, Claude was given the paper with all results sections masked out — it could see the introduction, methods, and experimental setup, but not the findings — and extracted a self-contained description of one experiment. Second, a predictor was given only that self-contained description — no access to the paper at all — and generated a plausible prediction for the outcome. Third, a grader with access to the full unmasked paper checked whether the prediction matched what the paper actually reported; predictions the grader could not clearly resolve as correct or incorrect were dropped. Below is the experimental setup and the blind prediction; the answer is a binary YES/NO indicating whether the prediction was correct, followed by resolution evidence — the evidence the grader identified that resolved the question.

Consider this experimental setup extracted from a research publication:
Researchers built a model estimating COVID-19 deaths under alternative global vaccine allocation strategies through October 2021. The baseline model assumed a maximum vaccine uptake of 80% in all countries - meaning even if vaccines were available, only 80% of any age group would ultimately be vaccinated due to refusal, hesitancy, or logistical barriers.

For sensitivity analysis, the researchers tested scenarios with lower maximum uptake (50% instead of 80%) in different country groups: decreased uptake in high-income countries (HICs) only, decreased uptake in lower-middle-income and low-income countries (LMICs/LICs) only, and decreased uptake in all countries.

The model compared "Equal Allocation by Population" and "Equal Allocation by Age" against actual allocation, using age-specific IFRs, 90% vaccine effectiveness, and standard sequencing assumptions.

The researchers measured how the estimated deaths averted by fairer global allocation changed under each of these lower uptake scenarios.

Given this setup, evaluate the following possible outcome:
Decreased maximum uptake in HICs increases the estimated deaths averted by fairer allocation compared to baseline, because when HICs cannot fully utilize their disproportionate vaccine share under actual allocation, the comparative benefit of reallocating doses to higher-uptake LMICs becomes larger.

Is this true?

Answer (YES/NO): YES